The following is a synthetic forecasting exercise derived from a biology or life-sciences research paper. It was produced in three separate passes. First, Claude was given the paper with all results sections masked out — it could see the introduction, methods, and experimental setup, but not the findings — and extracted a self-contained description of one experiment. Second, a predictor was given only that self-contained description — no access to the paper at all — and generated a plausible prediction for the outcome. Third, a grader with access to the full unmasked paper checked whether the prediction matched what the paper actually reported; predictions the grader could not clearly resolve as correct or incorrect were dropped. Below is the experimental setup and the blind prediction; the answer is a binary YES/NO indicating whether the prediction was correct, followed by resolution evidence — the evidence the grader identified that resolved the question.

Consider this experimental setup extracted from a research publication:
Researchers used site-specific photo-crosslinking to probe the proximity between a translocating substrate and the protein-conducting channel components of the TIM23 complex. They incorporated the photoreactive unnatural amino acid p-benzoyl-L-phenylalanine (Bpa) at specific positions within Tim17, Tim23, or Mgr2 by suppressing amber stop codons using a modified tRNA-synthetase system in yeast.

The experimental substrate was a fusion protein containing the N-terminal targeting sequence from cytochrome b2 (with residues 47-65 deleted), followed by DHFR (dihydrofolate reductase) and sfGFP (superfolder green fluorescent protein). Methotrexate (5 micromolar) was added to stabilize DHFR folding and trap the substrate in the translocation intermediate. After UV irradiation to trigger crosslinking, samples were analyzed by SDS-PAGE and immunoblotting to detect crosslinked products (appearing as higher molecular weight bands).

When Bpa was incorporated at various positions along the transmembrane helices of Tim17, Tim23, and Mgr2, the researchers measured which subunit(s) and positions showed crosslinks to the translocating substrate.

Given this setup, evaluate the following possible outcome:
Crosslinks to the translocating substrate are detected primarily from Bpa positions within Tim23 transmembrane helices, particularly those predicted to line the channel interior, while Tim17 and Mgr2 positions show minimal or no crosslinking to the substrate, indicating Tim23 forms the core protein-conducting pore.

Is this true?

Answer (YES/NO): NO